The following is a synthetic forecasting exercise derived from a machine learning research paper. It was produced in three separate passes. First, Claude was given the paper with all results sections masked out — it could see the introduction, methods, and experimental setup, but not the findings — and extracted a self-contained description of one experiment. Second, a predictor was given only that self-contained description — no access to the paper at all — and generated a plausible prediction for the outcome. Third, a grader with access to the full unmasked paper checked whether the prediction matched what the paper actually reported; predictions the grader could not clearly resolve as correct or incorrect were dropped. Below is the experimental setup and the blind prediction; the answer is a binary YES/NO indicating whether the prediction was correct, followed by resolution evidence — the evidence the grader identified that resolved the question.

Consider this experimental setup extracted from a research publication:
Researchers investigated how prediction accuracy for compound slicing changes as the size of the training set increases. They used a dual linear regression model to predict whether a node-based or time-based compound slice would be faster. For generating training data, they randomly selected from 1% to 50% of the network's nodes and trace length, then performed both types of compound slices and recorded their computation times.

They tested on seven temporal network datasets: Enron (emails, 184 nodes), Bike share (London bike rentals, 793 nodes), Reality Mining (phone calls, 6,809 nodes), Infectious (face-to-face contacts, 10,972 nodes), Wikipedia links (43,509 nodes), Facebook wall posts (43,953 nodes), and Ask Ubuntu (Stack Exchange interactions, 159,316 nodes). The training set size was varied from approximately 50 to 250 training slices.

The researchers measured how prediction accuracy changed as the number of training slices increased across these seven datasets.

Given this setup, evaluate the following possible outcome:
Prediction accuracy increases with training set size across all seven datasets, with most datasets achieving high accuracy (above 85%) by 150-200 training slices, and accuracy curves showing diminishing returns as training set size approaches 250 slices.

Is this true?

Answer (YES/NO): NO